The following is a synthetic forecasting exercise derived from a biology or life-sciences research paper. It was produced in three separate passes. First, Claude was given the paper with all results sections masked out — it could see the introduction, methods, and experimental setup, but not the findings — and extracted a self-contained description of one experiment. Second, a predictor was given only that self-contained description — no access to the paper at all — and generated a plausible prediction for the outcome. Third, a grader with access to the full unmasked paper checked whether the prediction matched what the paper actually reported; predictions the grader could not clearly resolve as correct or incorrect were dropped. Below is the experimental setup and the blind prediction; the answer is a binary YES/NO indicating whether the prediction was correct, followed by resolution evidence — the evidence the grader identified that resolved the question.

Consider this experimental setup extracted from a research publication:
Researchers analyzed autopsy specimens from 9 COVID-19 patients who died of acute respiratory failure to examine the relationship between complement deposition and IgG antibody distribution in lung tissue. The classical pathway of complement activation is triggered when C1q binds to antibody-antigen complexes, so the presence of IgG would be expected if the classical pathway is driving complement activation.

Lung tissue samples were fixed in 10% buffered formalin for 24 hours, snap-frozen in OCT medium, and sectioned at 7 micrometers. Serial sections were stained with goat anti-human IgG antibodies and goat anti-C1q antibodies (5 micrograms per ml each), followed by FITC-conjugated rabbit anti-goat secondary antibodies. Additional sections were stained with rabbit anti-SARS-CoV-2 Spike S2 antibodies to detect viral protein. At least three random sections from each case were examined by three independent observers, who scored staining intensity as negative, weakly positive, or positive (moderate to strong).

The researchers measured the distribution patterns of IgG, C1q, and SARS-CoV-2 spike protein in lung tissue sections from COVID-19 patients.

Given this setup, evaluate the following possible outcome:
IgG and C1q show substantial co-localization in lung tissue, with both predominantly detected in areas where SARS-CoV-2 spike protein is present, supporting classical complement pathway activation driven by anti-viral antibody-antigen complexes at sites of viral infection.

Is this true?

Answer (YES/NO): NO